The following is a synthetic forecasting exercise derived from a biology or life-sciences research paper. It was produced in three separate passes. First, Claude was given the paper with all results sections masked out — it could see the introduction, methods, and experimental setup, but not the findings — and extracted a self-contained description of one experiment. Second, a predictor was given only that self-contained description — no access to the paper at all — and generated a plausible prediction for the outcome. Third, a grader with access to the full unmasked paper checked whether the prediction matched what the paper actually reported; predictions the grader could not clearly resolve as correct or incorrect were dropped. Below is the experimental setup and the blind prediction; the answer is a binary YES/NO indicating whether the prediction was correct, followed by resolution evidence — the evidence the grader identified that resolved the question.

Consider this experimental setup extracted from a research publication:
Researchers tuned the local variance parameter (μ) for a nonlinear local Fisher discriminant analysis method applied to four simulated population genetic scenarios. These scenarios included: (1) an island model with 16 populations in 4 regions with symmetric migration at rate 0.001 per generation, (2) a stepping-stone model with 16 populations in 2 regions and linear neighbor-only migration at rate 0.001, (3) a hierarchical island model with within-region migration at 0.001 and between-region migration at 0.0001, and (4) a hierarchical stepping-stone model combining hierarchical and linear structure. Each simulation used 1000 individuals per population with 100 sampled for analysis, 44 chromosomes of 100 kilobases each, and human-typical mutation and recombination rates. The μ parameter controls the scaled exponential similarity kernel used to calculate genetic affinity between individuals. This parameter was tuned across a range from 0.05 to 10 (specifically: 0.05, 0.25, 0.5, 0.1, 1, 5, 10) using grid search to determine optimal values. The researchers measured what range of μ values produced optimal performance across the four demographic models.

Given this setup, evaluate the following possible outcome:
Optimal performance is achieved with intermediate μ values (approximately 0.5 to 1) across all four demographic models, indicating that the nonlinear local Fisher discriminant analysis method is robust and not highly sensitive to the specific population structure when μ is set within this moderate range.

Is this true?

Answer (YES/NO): NO